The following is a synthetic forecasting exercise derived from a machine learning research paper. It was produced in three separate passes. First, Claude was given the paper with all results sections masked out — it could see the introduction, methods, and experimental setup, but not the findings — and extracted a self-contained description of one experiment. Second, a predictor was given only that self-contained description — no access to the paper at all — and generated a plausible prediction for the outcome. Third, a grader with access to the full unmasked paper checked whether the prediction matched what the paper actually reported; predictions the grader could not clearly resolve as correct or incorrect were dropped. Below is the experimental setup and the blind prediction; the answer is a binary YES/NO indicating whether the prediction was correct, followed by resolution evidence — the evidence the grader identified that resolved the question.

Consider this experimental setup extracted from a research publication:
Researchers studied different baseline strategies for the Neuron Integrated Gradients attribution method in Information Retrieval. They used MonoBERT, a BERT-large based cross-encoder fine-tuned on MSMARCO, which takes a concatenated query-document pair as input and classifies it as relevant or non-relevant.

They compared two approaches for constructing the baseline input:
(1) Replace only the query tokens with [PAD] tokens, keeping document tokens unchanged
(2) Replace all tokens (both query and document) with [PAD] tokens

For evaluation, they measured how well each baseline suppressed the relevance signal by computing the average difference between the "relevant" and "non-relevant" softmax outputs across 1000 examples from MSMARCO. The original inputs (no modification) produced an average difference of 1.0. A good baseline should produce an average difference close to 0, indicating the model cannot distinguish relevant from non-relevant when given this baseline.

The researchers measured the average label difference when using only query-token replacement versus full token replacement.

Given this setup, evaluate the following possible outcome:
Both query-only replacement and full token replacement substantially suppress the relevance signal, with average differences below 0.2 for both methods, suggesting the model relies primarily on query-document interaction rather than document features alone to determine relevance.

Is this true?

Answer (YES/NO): NO